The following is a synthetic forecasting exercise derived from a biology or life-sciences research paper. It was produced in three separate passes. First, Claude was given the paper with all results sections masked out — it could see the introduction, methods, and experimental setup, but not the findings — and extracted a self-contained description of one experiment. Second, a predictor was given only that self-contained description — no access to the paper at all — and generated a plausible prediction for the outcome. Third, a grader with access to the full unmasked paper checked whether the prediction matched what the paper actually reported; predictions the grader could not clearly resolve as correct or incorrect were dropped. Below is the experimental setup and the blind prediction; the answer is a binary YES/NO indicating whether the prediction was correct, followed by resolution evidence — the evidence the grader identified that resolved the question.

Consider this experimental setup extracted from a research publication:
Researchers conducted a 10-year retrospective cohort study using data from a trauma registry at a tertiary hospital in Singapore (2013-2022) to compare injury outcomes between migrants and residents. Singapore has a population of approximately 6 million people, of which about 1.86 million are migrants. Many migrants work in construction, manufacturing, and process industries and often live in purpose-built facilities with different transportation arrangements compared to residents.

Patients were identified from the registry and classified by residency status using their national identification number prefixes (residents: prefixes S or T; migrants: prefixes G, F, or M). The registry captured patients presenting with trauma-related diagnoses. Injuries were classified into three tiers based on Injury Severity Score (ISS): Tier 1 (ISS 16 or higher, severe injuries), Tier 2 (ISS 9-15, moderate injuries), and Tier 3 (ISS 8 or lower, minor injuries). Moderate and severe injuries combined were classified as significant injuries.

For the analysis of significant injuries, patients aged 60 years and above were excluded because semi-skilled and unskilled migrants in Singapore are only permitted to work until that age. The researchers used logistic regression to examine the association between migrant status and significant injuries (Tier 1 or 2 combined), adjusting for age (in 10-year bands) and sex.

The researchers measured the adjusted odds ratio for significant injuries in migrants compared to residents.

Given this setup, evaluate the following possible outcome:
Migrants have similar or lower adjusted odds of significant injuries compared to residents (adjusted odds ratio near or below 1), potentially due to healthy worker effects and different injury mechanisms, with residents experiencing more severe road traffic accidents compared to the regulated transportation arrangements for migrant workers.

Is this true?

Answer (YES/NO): NO